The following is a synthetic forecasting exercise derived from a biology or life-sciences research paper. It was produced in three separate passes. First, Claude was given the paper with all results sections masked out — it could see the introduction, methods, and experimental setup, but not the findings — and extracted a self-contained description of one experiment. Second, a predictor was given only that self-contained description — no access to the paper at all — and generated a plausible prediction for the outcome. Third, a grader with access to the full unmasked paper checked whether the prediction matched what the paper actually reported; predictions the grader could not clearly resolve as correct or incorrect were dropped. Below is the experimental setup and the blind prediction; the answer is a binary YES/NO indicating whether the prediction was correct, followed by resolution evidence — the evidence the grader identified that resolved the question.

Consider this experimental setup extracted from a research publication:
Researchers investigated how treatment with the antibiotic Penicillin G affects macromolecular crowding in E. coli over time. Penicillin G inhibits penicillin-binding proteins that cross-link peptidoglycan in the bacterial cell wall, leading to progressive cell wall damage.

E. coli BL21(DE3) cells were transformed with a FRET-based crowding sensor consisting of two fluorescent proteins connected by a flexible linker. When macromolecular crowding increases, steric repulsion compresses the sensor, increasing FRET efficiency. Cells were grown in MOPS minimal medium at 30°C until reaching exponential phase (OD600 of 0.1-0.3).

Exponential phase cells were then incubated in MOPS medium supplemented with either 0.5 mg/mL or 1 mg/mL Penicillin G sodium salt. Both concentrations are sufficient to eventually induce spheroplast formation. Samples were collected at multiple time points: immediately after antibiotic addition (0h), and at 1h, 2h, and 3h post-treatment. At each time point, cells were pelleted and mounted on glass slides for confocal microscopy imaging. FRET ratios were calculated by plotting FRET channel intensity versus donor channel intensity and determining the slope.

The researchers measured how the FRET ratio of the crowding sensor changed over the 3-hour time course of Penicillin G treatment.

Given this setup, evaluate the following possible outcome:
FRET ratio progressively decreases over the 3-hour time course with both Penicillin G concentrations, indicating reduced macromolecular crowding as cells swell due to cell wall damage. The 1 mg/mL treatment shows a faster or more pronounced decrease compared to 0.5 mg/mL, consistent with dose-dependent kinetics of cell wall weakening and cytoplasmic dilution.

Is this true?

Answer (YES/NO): NO